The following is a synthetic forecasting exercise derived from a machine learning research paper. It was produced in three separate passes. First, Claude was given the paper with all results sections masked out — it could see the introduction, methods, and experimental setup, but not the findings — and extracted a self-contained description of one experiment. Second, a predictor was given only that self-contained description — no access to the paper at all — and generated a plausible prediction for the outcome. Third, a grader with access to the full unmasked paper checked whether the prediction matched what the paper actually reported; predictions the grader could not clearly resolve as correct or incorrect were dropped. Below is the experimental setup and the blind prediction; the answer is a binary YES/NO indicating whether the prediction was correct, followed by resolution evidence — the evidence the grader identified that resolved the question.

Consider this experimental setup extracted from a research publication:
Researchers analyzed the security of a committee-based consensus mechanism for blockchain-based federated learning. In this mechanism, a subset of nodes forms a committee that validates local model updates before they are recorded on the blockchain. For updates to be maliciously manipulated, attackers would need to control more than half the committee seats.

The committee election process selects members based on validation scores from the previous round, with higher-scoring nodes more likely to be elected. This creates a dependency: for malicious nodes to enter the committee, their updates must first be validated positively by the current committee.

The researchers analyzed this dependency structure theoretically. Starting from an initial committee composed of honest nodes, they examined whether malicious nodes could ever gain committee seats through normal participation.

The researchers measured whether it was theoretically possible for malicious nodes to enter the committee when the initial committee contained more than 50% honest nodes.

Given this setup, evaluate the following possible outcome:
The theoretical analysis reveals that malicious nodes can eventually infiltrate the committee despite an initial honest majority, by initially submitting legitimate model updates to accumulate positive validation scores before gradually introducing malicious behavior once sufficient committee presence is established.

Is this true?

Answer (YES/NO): NO